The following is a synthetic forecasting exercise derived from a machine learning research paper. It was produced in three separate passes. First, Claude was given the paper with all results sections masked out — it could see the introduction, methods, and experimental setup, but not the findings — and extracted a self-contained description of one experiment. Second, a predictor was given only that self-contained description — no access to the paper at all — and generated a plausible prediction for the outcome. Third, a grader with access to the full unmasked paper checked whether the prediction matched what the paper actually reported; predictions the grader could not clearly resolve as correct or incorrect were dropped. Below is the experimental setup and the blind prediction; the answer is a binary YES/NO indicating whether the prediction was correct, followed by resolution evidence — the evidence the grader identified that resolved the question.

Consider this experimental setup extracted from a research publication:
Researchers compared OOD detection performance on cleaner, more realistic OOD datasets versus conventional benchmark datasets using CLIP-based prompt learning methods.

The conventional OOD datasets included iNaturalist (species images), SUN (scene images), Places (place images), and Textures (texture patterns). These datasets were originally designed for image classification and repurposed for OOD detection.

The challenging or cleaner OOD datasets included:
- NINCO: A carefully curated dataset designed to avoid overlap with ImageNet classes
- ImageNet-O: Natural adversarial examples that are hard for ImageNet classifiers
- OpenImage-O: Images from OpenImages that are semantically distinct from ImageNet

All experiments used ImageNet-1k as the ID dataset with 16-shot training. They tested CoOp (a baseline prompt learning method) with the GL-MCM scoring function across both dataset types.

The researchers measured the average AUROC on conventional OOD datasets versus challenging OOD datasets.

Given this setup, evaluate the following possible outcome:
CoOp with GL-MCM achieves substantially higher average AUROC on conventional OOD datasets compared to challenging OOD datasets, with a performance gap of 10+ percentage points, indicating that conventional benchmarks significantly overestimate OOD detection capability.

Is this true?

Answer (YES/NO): NO